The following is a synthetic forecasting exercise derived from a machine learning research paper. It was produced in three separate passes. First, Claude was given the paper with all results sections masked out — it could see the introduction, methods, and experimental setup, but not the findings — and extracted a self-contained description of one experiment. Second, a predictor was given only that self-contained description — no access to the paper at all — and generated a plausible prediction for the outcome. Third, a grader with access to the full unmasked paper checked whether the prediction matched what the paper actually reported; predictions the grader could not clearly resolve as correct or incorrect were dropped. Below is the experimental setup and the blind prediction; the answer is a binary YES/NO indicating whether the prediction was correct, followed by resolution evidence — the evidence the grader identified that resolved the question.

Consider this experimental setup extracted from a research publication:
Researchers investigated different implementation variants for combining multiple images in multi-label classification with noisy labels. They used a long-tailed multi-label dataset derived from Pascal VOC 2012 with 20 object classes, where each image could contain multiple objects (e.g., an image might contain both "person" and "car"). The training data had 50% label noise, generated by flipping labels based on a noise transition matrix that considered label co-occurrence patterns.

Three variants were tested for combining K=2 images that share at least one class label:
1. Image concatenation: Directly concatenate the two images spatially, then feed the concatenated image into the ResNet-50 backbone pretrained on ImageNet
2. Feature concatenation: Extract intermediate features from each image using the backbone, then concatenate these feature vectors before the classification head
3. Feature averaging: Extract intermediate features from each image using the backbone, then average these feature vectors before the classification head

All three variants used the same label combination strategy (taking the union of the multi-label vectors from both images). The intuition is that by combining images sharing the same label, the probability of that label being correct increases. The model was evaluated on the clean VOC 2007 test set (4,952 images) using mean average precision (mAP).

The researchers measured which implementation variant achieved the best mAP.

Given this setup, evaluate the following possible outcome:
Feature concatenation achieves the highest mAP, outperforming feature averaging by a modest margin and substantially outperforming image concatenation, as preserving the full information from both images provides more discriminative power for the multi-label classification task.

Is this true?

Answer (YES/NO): NO